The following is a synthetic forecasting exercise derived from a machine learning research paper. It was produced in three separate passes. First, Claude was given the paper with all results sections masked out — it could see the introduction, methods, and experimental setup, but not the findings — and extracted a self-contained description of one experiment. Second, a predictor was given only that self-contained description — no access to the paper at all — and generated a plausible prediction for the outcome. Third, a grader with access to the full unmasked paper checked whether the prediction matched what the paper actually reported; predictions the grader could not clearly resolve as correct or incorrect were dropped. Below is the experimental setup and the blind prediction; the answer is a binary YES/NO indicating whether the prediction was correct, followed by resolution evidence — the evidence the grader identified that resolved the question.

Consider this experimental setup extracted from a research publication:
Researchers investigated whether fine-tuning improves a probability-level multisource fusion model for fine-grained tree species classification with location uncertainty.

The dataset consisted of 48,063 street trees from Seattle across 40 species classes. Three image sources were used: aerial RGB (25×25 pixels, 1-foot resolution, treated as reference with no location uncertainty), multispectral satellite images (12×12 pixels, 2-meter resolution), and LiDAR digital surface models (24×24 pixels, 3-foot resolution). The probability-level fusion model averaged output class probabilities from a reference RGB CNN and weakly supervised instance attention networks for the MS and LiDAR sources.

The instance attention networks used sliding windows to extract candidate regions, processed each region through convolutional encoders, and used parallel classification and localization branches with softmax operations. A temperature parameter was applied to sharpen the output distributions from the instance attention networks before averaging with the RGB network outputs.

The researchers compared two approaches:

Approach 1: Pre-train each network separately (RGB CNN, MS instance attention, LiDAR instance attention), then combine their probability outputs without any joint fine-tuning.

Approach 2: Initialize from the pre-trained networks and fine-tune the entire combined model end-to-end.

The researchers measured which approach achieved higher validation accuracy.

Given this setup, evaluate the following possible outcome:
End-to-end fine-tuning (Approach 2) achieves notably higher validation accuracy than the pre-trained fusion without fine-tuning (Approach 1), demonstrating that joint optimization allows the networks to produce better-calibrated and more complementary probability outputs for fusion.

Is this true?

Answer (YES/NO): NO